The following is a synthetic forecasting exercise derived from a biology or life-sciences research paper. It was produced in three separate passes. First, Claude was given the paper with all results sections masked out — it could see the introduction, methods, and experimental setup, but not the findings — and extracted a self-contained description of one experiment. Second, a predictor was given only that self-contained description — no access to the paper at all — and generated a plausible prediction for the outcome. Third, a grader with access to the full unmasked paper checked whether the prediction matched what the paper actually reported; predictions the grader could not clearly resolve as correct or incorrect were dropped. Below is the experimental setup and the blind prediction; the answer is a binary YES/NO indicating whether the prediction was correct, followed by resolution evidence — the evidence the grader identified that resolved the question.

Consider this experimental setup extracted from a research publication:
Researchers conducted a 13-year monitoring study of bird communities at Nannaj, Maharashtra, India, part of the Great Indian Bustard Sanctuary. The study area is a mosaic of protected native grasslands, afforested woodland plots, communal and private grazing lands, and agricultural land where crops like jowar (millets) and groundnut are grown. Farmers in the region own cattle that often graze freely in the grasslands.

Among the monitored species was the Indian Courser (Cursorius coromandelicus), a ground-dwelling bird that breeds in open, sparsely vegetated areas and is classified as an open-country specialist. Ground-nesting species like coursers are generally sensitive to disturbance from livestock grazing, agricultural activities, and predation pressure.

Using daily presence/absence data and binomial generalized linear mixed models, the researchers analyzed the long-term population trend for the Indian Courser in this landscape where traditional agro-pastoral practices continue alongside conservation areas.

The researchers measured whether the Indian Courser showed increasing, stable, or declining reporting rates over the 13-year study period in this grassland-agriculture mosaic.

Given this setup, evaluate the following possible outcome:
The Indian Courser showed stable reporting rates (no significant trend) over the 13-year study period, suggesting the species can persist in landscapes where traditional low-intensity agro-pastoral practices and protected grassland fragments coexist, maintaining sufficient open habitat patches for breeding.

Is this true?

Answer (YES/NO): NO